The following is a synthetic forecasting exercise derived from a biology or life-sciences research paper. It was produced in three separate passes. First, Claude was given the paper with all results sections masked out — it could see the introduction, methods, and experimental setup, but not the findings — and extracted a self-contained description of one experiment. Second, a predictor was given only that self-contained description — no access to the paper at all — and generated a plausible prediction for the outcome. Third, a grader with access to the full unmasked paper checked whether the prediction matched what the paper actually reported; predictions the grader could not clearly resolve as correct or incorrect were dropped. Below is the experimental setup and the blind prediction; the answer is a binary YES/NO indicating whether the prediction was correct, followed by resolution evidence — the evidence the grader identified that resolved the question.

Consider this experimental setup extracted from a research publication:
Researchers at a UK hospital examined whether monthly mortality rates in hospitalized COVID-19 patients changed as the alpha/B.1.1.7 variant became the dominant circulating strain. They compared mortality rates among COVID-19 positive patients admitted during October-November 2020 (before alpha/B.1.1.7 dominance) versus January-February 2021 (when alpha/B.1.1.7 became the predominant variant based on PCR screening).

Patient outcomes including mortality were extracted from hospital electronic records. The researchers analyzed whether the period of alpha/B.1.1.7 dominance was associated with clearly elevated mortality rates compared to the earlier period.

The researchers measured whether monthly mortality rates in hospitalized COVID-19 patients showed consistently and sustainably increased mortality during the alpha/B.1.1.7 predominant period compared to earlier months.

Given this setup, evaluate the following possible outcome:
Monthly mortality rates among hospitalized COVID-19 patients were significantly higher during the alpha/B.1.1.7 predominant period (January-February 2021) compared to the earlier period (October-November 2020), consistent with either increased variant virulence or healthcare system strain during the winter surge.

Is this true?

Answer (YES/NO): NO